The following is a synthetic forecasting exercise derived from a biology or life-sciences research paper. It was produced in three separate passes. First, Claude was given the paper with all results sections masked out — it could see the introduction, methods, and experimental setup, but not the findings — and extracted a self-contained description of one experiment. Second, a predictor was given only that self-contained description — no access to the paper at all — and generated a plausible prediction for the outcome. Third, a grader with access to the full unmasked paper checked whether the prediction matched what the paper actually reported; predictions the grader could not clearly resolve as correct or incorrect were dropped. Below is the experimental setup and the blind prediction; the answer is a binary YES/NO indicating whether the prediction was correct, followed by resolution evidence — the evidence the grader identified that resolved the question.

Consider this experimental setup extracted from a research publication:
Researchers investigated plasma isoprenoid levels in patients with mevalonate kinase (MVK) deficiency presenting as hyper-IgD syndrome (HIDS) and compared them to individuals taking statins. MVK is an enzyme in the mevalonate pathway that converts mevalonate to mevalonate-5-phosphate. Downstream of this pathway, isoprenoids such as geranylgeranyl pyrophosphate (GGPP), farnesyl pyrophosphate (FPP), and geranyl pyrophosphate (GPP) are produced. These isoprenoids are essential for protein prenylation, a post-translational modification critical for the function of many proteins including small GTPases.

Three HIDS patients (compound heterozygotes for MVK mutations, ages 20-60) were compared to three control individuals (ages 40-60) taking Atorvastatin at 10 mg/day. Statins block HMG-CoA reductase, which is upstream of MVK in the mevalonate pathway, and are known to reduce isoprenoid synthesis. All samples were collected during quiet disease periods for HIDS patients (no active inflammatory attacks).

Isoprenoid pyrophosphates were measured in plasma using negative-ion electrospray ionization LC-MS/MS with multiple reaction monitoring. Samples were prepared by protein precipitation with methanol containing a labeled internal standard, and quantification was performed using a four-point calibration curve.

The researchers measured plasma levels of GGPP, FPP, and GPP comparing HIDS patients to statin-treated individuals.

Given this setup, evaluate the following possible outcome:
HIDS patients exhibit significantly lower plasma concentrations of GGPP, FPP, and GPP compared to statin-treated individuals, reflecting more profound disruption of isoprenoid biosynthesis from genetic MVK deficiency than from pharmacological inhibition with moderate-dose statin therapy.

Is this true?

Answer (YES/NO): NO